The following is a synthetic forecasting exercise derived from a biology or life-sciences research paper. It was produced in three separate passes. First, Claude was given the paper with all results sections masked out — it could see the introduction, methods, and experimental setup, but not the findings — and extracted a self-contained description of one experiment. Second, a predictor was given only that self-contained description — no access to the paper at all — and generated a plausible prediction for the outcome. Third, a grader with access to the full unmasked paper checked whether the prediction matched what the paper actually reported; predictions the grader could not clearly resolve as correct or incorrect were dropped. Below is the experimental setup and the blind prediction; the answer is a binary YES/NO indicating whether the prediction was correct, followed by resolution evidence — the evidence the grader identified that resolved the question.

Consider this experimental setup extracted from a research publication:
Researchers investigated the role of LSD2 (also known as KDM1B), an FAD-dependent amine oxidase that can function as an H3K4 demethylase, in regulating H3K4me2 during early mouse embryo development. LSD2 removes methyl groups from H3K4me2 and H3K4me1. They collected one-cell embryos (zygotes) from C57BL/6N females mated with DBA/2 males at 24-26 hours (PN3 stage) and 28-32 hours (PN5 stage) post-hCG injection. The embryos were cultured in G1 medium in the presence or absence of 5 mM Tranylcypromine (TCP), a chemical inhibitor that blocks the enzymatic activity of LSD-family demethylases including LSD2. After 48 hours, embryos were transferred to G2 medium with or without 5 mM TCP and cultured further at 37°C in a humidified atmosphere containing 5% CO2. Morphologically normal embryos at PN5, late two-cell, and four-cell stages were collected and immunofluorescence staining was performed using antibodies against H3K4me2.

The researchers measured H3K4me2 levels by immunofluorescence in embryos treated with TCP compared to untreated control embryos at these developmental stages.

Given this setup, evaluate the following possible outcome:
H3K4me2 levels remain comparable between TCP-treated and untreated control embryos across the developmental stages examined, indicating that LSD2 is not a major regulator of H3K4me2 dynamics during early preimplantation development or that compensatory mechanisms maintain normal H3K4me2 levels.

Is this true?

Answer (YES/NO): NO